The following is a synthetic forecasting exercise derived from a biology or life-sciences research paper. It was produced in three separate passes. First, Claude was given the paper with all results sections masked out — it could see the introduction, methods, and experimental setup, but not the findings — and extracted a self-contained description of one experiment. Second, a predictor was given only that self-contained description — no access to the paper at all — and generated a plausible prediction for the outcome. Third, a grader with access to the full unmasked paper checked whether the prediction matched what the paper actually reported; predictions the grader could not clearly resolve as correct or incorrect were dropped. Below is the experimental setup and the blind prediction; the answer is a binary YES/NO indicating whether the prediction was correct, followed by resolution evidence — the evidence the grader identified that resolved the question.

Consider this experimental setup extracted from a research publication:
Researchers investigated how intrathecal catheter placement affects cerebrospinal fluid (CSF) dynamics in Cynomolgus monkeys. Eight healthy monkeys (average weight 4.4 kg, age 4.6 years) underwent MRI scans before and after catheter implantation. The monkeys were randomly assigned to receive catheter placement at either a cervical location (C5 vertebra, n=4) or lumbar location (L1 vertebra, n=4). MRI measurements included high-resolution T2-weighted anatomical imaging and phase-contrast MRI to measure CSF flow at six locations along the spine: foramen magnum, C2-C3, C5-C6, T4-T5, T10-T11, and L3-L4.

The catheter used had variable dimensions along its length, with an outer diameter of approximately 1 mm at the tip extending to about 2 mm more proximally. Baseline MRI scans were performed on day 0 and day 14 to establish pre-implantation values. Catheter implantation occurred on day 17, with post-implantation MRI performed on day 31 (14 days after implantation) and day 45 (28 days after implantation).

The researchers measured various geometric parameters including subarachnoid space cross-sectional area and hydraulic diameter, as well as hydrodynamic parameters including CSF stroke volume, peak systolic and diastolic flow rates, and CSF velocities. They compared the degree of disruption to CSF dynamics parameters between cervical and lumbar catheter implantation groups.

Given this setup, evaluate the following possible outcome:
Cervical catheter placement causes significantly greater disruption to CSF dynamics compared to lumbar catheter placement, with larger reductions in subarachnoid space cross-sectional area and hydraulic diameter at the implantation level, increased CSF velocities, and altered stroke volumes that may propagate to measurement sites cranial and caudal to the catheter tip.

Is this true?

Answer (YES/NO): NO